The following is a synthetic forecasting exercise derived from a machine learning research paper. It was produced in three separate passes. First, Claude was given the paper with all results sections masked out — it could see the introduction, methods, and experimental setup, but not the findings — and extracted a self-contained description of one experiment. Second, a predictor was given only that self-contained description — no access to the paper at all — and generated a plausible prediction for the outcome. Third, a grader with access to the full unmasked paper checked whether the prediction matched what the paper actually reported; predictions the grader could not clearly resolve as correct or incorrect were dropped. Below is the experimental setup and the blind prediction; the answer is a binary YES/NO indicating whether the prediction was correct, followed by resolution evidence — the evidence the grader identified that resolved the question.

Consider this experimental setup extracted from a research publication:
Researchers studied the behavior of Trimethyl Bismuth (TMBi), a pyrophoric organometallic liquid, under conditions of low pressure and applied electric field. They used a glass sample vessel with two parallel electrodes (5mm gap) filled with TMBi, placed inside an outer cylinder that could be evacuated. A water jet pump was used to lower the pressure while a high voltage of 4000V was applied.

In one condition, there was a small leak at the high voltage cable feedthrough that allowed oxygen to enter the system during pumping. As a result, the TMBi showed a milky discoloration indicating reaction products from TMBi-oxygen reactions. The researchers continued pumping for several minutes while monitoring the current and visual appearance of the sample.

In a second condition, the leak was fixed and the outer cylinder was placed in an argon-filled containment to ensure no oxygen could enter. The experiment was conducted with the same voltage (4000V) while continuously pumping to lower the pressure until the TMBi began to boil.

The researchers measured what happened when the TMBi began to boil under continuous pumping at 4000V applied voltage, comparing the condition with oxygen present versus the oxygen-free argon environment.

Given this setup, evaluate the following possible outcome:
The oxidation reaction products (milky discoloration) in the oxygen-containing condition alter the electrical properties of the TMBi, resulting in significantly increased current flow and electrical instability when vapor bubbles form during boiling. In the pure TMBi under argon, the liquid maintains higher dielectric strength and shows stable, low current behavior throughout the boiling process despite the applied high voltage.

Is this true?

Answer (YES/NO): NO